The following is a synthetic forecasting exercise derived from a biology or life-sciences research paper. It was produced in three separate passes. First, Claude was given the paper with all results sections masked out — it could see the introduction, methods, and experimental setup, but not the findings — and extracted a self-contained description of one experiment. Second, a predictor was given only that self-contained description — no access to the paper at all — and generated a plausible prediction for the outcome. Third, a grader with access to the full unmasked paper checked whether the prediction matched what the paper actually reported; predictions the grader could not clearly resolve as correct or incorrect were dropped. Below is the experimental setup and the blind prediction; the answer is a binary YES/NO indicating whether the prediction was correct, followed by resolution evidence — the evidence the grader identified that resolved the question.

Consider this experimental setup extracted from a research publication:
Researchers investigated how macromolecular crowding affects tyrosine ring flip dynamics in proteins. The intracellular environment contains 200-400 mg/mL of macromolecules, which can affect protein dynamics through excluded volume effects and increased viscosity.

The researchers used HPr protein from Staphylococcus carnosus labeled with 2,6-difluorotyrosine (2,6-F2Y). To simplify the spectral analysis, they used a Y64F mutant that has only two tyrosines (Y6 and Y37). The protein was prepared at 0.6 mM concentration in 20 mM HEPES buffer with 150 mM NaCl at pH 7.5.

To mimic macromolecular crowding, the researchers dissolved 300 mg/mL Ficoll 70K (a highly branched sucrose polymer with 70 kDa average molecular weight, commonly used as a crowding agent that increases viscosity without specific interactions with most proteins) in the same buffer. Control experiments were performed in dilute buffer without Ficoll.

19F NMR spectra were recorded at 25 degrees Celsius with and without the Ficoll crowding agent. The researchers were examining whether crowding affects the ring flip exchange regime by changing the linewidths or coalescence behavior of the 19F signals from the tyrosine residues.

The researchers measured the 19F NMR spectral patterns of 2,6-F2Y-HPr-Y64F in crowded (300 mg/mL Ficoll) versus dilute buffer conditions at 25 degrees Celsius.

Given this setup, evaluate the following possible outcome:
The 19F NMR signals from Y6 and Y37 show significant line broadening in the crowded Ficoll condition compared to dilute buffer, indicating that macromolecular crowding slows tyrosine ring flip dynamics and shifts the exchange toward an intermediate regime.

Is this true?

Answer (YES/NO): NO